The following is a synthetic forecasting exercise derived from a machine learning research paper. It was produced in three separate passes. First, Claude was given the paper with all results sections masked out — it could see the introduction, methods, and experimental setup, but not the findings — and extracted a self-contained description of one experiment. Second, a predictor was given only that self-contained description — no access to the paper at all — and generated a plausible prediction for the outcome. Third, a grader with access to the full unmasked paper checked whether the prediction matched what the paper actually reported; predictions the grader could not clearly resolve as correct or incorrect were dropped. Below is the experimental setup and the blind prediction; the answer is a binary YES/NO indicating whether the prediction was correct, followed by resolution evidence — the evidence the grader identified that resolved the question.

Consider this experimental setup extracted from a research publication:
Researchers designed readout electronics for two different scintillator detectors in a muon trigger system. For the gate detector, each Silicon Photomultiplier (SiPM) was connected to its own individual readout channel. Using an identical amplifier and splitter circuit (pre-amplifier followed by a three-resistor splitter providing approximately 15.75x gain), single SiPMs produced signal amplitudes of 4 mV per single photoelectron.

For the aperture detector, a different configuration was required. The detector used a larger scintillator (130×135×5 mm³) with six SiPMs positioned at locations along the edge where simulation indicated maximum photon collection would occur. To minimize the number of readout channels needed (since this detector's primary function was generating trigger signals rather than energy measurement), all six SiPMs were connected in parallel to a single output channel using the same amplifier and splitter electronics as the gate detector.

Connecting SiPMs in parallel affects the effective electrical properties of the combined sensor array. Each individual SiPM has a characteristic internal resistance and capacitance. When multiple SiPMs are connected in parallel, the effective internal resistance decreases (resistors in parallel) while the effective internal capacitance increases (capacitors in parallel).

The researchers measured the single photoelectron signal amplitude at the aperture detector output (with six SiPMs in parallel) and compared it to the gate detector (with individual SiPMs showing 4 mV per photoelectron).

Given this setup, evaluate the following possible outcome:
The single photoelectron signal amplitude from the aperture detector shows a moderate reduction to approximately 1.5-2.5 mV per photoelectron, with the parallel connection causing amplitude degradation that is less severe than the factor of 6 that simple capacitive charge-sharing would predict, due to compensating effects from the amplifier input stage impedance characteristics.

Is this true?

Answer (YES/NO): NO